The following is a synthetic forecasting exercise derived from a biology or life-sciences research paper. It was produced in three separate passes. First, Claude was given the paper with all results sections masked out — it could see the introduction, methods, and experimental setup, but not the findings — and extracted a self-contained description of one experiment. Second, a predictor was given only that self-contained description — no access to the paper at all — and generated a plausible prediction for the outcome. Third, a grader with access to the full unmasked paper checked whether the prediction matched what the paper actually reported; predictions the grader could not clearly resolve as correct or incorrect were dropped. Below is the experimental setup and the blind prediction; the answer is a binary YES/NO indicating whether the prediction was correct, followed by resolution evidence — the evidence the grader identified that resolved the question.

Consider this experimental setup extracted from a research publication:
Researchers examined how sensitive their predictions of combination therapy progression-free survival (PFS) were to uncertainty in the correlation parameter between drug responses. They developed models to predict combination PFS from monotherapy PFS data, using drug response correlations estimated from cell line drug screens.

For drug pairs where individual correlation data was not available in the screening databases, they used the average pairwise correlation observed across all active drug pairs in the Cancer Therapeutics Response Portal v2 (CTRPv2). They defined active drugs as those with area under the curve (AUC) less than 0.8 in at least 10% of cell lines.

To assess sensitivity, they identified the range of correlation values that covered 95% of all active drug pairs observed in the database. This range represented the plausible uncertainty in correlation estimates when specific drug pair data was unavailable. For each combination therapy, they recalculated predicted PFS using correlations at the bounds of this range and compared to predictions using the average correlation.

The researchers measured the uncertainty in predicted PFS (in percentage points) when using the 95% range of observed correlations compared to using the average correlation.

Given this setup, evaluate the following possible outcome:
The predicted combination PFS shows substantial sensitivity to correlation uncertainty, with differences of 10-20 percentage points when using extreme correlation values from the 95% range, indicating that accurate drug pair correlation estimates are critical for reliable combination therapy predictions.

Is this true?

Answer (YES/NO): NO